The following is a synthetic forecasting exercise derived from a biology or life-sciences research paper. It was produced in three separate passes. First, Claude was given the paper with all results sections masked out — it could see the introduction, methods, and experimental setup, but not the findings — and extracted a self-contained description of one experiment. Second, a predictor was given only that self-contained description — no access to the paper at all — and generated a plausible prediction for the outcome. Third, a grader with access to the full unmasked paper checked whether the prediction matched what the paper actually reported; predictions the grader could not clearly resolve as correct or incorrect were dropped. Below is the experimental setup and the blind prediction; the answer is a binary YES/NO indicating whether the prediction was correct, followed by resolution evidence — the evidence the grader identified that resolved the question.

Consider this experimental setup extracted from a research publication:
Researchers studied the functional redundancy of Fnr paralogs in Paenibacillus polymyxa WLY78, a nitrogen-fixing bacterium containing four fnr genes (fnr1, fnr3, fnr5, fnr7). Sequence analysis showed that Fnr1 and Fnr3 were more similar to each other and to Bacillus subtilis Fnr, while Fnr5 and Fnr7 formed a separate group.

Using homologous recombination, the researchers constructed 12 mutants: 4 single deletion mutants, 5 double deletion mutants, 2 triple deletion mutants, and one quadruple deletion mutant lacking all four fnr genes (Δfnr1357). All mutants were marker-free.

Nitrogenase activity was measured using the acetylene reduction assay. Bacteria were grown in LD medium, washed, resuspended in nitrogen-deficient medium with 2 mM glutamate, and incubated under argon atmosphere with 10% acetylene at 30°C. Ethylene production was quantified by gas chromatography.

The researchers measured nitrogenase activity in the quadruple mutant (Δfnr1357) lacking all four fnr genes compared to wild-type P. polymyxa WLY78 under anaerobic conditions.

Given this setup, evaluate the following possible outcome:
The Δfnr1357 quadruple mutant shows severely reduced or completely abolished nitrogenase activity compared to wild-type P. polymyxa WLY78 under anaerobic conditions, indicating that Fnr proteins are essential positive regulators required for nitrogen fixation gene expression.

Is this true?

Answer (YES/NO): YES